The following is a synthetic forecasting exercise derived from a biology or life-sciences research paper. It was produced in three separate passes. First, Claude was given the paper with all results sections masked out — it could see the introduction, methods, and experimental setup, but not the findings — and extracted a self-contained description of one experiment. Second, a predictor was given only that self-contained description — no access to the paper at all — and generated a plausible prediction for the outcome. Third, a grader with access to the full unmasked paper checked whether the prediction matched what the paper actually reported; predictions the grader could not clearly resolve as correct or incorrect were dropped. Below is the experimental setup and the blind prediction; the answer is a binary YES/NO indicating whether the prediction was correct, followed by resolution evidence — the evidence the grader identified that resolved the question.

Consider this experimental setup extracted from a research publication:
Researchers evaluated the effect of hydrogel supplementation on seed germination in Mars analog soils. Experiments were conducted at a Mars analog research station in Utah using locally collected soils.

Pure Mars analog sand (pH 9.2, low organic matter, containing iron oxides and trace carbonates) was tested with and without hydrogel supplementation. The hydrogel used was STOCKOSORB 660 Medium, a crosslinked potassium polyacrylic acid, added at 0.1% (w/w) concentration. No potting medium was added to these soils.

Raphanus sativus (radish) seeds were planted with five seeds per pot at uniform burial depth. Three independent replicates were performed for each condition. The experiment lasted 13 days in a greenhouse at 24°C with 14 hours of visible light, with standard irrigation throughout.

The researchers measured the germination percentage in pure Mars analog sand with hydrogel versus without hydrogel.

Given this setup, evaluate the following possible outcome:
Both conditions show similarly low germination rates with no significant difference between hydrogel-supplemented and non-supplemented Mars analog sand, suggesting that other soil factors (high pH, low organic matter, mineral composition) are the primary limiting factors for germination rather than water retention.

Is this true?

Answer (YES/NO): NO